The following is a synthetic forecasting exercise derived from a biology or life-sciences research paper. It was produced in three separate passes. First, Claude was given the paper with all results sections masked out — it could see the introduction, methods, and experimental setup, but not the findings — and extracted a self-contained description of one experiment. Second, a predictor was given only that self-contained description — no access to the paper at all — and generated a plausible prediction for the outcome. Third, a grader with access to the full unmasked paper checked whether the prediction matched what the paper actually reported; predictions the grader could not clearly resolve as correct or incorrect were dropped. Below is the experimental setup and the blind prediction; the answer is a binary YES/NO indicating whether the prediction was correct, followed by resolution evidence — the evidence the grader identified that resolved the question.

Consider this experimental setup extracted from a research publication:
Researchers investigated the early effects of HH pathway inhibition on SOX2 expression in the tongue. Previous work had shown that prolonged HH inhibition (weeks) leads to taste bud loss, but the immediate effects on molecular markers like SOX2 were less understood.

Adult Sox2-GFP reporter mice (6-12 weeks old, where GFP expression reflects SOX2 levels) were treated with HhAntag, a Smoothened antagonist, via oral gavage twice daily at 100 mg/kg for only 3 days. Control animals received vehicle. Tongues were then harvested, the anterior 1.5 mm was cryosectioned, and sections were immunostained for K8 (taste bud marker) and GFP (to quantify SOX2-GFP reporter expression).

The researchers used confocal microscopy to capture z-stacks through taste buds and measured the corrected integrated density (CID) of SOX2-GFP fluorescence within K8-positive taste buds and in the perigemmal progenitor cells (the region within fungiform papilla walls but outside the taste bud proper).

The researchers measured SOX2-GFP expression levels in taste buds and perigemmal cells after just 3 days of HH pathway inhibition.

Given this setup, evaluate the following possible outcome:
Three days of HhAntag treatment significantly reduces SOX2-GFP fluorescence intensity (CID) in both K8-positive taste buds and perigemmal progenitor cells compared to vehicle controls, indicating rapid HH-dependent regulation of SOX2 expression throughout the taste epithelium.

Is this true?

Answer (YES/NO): NO